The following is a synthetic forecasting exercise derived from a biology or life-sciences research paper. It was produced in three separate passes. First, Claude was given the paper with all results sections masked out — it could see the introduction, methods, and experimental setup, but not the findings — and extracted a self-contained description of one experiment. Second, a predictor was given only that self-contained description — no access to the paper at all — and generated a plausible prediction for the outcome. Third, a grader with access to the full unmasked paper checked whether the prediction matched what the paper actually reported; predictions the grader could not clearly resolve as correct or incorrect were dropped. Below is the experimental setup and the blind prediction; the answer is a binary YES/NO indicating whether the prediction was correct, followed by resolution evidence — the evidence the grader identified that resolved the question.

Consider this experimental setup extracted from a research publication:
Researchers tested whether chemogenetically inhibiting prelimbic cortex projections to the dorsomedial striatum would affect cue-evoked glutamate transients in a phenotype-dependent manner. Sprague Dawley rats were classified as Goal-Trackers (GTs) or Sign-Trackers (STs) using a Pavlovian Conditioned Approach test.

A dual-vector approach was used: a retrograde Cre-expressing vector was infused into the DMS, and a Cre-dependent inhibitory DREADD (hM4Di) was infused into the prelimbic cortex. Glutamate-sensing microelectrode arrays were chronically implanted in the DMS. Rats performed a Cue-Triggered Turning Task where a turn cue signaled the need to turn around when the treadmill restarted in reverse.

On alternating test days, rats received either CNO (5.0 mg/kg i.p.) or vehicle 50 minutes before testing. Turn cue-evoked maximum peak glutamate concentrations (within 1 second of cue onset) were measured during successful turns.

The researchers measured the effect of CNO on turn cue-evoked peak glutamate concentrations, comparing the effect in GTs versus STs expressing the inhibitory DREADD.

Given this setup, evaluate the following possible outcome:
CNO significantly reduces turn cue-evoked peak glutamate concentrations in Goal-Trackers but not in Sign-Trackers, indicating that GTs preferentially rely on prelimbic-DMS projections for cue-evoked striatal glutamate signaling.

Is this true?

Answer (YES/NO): YES